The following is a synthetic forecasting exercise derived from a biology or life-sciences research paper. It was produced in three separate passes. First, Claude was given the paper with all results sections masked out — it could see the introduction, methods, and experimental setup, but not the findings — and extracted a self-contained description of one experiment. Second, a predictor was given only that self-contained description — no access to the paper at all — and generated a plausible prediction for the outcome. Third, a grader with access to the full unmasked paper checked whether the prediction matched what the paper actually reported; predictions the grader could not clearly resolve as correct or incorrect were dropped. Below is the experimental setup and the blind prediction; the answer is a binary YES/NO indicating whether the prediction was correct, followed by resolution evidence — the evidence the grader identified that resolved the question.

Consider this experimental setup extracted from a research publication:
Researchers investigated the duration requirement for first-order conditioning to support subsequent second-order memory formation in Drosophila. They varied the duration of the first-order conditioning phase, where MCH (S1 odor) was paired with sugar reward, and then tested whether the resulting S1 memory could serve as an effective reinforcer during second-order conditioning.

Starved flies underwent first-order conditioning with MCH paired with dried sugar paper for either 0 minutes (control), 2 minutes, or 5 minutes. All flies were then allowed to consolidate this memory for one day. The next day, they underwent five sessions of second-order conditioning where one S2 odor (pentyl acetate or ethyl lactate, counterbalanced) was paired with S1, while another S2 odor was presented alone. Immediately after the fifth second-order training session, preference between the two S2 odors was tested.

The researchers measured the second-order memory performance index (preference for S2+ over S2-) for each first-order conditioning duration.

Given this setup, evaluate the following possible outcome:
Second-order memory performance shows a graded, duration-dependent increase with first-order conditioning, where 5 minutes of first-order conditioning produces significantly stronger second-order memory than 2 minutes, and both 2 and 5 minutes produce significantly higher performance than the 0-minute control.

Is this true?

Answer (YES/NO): NO